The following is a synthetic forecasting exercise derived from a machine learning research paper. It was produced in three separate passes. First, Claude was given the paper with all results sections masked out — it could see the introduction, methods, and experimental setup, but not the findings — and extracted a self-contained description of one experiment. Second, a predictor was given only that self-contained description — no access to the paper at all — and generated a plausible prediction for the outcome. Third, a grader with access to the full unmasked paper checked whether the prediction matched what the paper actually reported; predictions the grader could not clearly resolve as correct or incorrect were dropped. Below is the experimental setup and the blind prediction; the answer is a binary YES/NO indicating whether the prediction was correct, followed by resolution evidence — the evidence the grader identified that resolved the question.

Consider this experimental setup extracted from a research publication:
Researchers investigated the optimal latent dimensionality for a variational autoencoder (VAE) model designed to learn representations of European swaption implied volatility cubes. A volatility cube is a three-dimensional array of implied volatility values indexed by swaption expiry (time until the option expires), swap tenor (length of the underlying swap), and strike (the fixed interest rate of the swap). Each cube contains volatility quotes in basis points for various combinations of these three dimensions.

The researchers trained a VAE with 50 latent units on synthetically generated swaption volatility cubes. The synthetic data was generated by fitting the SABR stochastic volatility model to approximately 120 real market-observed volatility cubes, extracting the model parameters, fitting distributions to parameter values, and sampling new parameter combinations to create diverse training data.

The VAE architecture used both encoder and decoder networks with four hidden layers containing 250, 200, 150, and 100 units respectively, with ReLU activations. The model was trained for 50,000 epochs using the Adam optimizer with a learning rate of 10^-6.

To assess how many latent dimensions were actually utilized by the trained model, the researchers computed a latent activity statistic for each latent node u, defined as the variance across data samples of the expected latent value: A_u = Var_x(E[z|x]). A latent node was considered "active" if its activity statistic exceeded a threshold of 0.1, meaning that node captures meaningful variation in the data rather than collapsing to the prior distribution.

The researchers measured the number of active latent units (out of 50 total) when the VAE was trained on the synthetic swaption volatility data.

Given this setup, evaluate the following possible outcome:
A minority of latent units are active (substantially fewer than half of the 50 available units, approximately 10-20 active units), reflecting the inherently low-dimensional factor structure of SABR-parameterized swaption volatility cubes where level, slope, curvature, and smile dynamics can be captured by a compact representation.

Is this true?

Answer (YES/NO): YES